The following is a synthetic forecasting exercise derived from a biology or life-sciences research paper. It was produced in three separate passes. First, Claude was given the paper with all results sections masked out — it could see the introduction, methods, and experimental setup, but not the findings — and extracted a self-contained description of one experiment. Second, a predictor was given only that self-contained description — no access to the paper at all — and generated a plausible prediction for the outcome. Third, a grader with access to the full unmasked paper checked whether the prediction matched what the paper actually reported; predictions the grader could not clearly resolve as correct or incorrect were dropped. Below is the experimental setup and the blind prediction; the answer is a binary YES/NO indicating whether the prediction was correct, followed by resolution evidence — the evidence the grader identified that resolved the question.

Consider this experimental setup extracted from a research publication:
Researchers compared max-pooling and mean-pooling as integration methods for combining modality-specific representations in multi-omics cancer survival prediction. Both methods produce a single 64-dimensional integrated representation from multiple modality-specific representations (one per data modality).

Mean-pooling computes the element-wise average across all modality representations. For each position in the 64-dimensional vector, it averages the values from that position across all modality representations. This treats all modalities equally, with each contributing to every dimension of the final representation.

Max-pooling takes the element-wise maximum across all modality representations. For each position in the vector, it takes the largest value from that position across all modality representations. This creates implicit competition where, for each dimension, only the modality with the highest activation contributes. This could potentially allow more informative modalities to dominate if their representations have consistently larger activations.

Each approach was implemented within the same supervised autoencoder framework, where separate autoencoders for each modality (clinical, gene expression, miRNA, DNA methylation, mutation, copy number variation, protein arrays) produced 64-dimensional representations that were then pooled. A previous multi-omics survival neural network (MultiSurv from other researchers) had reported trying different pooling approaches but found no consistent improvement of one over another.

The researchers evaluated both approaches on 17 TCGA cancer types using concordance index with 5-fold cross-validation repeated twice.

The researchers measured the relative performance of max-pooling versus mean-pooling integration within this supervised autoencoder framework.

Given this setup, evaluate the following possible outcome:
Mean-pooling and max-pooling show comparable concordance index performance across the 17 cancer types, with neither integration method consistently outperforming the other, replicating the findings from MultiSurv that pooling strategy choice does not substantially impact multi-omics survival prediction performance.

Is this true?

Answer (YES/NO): YES